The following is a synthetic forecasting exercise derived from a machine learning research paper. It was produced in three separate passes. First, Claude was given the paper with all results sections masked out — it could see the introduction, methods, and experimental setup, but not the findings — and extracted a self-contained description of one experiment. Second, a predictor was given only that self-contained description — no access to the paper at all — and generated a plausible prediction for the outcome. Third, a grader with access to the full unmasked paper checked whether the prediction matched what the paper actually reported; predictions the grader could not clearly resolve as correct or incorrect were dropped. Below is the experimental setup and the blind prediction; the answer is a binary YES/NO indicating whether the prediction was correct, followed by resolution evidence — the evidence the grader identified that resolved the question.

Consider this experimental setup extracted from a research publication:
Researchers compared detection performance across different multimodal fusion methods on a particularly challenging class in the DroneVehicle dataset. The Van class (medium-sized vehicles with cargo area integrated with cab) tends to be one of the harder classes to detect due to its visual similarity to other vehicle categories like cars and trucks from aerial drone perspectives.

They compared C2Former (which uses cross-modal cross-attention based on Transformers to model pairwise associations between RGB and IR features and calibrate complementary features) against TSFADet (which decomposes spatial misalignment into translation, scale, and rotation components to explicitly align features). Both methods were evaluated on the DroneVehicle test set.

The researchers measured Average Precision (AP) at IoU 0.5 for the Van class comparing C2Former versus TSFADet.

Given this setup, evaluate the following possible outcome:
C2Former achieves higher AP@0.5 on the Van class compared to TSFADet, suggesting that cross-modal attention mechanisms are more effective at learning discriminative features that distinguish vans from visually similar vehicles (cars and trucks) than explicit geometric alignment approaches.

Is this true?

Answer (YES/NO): YES